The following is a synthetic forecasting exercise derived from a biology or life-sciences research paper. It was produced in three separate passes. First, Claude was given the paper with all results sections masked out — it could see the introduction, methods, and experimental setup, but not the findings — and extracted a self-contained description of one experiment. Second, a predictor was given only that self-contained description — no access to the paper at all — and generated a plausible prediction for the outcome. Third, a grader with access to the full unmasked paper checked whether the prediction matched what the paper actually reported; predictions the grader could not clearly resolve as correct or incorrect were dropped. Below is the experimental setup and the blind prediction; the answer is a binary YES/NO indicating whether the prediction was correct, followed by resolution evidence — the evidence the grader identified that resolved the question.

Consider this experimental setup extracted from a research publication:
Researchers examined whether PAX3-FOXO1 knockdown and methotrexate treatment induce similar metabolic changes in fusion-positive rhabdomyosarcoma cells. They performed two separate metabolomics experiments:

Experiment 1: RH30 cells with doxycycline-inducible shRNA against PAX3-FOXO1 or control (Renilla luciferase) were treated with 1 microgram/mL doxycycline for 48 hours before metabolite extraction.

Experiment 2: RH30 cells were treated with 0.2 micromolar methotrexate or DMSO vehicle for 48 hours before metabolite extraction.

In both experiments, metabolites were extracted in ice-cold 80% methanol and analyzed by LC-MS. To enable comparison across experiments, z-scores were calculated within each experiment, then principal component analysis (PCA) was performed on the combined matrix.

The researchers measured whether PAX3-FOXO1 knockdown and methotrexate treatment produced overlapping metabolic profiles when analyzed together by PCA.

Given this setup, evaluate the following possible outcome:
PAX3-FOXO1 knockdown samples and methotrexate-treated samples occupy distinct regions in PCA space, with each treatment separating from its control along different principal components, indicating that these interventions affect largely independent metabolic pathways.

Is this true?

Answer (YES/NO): NO